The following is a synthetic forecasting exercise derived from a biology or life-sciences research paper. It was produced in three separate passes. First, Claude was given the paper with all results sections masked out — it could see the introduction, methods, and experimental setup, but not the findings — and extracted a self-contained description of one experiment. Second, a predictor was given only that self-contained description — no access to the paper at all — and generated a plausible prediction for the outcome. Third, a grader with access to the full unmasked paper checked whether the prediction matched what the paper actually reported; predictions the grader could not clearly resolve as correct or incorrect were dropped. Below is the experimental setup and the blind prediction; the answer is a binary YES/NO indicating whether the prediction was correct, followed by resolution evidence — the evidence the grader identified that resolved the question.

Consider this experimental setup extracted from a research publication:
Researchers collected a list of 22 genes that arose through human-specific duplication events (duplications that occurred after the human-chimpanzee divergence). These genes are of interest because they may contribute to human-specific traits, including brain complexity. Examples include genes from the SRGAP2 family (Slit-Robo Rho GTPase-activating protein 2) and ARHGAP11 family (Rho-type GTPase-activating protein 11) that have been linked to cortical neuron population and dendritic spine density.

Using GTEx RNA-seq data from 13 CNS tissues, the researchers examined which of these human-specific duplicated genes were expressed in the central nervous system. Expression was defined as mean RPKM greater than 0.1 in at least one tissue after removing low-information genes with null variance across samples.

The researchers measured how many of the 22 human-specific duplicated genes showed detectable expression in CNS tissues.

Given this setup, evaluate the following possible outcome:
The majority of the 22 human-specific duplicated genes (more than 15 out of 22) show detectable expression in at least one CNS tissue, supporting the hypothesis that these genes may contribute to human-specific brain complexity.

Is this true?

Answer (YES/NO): NO